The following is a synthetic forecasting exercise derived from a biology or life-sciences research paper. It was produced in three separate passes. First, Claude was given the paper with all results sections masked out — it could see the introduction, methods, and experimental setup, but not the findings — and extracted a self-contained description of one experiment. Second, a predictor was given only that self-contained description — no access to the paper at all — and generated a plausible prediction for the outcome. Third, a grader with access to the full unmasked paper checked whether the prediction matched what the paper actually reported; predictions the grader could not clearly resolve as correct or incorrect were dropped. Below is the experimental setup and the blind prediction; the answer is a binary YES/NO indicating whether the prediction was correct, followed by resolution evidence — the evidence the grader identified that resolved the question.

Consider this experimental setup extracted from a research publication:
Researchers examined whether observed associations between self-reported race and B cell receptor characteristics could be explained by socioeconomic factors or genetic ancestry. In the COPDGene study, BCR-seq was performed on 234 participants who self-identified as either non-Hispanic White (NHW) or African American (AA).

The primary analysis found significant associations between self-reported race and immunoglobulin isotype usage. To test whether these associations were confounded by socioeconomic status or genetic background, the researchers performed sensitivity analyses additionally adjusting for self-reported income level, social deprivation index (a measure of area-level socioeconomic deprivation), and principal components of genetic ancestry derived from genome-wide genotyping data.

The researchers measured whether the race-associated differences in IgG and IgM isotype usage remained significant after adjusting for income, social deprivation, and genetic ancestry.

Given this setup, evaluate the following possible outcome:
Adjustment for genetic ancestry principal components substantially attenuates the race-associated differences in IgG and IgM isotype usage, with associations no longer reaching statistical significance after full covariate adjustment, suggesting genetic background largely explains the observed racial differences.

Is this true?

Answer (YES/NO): NO